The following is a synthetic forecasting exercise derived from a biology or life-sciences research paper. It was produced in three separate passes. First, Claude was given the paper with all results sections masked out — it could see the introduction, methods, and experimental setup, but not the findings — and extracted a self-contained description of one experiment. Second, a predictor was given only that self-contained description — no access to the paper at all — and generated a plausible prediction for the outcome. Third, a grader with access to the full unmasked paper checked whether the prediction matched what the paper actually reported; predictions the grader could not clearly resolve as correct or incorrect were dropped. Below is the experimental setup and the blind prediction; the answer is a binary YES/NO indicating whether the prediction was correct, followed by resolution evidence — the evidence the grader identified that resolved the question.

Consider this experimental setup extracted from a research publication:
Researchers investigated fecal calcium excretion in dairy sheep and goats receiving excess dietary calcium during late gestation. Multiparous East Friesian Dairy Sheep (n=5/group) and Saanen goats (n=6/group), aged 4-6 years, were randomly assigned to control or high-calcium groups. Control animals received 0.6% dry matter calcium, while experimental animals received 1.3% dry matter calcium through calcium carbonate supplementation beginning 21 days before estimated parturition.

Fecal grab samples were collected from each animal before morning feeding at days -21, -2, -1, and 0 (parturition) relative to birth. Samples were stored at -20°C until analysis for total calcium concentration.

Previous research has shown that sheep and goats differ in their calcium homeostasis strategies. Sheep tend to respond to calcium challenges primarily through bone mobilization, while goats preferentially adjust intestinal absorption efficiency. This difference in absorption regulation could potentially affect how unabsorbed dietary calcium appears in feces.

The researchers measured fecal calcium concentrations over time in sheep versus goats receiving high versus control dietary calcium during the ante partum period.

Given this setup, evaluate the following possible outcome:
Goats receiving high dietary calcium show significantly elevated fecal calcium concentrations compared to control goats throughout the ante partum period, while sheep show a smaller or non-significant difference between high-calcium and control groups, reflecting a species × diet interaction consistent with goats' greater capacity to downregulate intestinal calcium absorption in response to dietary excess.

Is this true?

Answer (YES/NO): NO